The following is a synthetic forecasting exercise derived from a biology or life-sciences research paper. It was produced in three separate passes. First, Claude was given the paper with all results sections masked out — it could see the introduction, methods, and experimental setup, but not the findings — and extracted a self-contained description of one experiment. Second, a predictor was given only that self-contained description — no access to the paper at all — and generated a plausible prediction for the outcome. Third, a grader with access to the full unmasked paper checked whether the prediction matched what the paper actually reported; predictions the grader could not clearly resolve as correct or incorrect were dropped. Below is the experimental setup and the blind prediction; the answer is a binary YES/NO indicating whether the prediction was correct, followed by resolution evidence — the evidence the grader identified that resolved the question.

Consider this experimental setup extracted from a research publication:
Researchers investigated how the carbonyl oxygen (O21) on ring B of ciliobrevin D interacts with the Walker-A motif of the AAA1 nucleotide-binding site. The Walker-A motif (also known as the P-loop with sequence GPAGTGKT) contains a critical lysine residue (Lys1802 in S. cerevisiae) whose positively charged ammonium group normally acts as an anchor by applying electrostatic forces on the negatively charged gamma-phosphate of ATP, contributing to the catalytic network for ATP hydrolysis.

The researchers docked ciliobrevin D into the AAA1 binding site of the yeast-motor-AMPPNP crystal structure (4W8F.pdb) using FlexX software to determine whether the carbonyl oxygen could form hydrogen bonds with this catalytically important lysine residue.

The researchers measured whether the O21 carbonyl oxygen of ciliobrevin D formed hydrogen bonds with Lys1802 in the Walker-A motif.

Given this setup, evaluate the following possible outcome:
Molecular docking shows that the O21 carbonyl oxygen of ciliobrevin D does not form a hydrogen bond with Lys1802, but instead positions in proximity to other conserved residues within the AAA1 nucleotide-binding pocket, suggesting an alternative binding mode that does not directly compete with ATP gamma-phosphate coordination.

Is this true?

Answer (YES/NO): NO